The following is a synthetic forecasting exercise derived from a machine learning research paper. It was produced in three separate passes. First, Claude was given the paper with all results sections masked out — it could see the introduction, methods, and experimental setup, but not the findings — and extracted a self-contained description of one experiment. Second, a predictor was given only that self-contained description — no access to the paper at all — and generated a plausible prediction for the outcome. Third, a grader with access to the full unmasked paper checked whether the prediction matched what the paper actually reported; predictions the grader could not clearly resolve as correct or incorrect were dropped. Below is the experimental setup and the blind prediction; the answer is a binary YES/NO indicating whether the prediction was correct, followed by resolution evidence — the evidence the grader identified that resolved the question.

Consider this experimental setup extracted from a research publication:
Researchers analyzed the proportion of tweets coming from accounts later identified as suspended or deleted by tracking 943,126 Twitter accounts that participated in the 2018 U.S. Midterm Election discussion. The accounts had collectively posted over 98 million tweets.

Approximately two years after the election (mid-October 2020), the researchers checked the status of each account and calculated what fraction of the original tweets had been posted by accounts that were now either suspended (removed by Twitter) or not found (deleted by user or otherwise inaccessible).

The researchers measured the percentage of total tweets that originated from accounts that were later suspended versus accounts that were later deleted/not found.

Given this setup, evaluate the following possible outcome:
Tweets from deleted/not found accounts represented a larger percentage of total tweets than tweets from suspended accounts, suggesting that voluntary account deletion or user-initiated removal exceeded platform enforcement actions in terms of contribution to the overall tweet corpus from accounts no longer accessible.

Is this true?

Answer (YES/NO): NO